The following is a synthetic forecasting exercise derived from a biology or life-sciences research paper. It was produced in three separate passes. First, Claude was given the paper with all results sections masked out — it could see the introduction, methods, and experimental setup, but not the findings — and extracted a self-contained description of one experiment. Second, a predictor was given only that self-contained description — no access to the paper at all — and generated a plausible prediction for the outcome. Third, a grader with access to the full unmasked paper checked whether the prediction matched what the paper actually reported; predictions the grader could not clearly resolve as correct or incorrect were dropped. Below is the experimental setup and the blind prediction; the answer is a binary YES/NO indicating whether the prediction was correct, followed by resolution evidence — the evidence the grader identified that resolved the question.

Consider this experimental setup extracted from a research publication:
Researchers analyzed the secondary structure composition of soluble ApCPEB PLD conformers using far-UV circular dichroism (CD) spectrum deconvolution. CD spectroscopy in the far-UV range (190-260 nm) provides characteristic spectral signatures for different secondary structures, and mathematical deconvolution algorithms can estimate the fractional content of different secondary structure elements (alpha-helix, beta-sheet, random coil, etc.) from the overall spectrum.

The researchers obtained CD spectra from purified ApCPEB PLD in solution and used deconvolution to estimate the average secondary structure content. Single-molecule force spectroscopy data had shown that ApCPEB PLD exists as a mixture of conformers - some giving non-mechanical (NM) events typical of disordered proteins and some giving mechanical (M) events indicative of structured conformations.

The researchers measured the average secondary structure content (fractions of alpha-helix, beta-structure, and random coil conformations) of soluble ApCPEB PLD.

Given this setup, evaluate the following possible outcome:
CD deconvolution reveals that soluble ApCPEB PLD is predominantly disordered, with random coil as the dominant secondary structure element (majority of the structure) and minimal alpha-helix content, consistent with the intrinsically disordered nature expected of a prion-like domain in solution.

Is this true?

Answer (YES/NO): NO